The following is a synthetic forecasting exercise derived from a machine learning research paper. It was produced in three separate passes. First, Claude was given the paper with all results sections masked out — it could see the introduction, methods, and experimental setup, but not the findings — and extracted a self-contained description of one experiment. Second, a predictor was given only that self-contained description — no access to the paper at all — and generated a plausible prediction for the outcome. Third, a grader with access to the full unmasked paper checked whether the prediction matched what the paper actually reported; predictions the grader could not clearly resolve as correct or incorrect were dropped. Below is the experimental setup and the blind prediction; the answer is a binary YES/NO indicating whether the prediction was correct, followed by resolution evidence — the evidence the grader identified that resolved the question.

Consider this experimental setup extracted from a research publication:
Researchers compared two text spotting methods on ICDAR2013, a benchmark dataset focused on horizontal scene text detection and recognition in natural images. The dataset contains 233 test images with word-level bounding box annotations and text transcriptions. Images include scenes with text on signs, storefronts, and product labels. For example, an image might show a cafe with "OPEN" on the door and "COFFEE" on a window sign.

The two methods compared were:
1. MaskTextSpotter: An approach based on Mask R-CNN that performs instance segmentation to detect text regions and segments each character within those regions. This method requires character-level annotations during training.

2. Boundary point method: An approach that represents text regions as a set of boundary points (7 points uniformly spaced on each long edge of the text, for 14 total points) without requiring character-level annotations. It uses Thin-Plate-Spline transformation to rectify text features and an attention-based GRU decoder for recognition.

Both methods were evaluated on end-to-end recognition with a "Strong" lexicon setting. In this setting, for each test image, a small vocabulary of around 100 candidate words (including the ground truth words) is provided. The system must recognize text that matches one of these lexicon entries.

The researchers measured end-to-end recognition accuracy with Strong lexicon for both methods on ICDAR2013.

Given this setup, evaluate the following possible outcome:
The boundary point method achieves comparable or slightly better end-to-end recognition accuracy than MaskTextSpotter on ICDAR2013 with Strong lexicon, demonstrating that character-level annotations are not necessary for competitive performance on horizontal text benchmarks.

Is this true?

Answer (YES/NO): NO